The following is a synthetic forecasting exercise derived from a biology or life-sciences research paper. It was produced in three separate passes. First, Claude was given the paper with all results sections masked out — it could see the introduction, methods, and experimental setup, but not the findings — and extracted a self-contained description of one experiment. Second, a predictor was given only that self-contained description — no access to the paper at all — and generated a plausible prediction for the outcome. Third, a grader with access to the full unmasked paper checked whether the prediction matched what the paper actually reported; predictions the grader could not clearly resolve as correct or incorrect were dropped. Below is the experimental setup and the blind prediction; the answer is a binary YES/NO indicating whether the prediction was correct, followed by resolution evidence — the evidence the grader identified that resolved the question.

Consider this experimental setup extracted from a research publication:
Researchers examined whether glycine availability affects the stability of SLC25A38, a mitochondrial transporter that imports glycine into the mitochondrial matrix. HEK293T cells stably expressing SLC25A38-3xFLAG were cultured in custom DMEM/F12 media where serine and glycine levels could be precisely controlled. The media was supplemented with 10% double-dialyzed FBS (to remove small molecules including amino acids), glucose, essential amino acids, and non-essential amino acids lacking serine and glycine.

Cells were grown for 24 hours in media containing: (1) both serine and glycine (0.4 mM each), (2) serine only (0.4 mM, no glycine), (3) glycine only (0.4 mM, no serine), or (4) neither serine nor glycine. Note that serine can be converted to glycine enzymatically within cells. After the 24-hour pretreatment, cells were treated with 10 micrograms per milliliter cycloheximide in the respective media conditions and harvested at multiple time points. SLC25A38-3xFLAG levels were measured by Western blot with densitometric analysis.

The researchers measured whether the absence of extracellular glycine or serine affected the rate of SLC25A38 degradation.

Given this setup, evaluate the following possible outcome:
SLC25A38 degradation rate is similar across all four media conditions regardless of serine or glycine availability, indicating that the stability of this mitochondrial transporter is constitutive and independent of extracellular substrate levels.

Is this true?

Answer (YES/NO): YES